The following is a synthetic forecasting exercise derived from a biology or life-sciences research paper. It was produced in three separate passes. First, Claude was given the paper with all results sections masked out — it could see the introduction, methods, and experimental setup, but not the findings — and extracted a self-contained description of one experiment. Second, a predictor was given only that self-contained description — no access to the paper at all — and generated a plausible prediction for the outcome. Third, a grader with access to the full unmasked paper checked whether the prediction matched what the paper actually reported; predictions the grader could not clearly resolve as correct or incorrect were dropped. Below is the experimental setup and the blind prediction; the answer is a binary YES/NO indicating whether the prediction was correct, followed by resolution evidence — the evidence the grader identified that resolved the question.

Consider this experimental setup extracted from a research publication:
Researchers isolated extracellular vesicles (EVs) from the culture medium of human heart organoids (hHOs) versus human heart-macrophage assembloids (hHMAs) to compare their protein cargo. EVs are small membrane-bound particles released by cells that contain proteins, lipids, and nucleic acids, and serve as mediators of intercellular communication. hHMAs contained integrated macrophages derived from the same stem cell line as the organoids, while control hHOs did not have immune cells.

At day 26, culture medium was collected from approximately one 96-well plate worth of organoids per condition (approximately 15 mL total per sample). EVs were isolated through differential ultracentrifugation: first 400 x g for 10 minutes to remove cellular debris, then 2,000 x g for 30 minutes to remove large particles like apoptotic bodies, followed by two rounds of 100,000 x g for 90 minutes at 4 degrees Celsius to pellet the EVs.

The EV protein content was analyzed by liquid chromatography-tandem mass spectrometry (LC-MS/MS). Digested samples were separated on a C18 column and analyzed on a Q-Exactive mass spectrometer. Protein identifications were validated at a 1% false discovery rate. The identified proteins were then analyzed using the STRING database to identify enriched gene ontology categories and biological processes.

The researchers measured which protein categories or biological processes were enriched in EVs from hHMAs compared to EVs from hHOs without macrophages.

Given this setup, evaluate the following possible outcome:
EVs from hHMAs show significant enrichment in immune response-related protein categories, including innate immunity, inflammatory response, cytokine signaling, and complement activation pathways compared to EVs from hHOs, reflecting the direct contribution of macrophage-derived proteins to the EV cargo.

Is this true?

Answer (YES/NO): NO